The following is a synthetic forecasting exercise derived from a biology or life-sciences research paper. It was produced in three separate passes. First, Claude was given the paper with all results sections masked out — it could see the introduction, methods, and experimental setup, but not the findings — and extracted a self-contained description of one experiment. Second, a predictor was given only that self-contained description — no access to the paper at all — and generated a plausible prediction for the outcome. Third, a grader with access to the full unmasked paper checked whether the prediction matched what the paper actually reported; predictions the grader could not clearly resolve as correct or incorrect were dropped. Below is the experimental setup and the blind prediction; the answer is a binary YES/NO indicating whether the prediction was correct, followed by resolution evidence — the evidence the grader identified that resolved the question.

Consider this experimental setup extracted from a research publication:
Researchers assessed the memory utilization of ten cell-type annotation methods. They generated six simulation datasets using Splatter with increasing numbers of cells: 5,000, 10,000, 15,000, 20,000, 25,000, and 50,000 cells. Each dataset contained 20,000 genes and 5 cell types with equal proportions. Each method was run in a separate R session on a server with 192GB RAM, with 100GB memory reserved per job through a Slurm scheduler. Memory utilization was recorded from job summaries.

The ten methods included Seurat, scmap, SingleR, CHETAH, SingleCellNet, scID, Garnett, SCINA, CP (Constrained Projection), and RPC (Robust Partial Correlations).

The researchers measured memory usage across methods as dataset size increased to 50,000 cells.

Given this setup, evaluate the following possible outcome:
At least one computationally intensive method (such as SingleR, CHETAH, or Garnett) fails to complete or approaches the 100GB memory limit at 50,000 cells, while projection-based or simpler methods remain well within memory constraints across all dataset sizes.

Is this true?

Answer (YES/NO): NO